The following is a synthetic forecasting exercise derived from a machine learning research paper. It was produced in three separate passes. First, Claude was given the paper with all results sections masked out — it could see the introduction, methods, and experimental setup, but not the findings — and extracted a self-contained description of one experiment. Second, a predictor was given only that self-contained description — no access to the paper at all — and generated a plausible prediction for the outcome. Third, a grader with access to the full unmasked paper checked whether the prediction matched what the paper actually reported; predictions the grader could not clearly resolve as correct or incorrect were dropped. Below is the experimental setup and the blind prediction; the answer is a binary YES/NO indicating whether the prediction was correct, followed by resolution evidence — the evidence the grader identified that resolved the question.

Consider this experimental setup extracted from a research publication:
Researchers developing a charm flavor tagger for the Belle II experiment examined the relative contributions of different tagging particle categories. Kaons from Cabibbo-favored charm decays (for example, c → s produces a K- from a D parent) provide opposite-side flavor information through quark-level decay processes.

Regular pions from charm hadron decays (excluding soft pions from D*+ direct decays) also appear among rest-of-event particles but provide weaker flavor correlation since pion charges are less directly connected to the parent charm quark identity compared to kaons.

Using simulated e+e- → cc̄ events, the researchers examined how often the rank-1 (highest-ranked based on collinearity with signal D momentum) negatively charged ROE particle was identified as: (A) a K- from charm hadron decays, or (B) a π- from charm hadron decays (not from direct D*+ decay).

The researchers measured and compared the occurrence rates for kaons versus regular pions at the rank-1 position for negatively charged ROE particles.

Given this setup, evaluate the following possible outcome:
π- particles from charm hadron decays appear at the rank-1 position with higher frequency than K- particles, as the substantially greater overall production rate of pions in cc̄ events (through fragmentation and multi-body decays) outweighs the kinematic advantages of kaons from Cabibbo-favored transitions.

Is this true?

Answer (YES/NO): YES